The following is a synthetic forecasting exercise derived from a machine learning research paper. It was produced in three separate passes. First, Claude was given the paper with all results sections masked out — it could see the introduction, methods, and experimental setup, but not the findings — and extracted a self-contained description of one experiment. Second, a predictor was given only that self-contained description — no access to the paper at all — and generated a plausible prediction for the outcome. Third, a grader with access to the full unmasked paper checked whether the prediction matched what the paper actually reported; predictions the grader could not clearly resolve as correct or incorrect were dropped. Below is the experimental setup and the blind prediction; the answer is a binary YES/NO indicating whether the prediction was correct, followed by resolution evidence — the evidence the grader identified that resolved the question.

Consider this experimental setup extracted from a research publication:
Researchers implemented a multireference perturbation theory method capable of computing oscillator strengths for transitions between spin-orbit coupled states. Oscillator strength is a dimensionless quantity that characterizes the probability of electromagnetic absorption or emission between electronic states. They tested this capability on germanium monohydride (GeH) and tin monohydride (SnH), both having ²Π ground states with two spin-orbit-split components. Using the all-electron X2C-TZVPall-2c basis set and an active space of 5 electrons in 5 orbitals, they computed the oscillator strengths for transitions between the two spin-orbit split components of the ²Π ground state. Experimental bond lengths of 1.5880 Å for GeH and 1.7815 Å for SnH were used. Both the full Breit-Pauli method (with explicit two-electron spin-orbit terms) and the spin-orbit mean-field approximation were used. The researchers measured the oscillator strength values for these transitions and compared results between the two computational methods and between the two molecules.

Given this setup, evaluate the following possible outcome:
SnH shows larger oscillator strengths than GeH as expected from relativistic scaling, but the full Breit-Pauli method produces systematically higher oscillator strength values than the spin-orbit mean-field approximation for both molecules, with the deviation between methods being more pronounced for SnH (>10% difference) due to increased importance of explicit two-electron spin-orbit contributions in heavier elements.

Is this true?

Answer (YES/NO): NO